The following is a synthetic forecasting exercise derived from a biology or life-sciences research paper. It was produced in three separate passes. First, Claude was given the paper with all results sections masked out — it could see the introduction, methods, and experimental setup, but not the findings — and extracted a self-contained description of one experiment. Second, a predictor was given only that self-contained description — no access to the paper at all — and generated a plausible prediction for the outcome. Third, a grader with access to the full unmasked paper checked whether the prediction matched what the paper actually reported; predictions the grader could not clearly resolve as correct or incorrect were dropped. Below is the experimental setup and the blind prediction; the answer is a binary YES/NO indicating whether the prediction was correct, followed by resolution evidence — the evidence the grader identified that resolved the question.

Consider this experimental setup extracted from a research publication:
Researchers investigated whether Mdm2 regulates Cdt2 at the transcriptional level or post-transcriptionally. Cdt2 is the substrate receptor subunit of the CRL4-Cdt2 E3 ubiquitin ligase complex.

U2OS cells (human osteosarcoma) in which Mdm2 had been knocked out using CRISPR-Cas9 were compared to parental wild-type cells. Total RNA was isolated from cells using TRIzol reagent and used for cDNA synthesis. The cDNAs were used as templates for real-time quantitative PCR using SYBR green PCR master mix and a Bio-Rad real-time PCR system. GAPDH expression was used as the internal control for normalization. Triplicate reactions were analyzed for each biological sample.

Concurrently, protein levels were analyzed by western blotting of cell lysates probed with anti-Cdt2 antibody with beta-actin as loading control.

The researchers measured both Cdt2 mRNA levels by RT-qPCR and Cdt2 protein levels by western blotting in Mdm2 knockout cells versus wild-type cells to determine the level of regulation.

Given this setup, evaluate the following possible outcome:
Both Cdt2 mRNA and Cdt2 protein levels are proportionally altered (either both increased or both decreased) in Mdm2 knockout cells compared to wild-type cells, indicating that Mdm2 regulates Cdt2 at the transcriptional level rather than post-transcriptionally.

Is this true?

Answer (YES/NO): NO